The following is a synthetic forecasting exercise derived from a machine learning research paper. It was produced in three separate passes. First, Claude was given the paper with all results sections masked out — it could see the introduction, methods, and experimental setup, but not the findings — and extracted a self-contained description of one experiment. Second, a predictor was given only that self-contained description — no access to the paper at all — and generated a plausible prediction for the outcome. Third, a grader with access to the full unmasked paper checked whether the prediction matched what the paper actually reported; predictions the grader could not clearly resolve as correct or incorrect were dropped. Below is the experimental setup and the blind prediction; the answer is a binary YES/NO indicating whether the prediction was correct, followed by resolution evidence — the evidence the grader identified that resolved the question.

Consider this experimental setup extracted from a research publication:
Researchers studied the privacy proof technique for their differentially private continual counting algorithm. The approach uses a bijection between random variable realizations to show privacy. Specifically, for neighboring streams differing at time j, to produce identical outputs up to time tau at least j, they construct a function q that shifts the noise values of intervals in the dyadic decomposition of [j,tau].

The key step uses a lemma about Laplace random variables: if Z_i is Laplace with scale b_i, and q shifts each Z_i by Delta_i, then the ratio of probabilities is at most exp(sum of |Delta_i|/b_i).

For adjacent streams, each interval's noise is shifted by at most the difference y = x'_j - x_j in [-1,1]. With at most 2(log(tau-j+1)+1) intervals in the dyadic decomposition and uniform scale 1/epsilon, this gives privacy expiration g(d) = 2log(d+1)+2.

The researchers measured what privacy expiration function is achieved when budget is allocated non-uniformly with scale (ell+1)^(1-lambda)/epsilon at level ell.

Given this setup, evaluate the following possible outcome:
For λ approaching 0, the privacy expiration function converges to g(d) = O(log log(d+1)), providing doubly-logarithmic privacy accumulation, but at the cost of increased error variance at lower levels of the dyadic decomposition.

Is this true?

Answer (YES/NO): NO